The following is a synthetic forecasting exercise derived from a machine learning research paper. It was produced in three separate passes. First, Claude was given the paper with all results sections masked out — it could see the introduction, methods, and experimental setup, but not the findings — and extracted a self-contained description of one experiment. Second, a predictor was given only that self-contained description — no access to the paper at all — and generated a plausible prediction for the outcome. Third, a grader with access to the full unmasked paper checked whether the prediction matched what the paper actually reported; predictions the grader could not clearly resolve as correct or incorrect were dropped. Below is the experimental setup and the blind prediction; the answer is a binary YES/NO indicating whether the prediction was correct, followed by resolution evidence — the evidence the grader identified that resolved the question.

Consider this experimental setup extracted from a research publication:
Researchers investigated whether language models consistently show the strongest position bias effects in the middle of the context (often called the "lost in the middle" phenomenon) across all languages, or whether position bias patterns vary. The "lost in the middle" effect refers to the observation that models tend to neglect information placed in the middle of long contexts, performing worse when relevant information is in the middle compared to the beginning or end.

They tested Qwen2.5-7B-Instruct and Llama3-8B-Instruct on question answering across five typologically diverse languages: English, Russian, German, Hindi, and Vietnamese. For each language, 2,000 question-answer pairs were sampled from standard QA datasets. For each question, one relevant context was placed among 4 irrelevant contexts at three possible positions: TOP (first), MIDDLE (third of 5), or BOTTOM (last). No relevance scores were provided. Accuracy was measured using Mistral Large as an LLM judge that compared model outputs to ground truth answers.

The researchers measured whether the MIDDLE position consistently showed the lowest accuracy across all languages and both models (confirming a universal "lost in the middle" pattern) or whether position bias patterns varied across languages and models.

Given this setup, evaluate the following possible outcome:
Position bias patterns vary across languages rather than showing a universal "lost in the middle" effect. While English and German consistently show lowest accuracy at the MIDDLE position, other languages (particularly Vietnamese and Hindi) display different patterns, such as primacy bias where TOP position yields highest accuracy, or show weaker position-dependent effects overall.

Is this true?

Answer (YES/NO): NO